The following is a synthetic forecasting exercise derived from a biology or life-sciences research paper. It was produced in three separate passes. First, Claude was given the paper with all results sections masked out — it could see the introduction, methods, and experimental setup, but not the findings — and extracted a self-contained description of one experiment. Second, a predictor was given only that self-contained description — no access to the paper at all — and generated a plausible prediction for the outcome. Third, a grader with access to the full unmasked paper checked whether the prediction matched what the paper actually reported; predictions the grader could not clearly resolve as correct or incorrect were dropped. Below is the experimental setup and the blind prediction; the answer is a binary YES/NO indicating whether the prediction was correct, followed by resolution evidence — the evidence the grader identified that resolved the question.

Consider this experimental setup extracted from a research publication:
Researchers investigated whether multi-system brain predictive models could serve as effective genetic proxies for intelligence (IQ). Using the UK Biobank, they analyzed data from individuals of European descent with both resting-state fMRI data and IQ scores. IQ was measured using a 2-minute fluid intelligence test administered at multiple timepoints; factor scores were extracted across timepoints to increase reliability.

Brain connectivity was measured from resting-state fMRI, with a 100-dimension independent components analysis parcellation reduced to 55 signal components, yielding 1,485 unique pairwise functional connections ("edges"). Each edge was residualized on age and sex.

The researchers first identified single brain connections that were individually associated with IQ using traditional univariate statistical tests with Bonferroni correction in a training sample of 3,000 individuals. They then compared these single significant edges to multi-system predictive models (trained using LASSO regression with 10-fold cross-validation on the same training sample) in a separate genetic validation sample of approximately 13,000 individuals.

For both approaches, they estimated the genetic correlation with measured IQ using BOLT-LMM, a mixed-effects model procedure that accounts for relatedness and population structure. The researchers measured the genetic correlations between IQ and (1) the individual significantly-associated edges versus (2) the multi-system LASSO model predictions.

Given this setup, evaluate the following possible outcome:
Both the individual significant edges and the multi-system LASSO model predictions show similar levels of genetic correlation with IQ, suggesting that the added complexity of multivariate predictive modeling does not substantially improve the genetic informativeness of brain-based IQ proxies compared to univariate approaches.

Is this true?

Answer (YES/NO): NO